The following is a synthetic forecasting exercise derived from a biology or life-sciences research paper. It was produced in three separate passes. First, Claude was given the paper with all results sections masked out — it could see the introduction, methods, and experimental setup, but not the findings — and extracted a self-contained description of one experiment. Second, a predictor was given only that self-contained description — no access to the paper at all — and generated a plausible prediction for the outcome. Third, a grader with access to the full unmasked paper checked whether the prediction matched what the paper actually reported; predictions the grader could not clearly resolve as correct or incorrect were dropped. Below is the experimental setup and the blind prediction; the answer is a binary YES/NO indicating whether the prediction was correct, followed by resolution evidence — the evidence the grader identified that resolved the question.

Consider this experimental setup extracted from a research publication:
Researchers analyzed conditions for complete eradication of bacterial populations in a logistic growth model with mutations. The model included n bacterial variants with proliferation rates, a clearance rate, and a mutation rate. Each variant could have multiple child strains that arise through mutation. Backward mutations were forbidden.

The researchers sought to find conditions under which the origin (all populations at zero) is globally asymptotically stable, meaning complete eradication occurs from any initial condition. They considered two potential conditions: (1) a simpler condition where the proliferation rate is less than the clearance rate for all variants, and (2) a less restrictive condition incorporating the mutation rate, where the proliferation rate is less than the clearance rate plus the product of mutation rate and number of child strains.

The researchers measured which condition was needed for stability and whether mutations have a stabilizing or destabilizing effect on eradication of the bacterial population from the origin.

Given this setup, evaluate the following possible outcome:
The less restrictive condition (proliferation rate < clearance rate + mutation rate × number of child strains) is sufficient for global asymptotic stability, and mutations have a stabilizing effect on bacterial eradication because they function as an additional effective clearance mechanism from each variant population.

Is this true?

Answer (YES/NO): NO